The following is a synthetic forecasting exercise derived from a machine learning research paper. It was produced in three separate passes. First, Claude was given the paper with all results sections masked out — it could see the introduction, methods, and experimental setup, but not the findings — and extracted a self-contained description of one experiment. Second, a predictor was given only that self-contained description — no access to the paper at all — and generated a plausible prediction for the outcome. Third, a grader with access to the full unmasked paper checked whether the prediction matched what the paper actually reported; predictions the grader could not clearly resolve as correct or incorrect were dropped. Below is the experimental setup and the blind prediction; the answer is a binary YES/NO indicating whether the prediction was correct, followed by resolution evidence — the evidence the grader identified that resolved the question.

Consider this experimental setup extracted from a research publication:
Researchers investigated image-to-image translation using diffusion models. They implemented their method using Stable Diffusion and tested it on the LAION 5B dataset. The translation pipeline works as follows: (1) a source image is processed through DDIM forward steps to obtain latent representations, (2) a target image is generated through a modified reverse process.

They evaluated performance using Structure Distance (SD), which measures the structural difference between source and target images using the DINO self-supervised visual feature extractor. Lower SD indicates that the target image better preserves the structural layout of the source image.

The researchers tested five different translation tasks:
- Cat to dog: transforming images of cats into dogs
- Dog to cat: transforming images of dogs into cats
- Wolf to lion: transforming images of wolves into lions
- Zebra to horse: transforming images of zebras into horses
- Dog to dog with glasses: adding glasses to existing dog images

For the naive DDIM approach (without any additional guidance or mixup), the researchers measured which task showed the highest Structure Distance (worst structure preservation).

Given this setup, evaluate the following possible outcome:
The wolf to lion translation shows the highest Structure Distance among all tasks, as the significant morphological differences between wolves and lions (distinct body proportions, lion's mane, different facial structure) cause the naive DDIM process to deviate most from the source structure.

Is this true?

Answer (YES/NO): NO